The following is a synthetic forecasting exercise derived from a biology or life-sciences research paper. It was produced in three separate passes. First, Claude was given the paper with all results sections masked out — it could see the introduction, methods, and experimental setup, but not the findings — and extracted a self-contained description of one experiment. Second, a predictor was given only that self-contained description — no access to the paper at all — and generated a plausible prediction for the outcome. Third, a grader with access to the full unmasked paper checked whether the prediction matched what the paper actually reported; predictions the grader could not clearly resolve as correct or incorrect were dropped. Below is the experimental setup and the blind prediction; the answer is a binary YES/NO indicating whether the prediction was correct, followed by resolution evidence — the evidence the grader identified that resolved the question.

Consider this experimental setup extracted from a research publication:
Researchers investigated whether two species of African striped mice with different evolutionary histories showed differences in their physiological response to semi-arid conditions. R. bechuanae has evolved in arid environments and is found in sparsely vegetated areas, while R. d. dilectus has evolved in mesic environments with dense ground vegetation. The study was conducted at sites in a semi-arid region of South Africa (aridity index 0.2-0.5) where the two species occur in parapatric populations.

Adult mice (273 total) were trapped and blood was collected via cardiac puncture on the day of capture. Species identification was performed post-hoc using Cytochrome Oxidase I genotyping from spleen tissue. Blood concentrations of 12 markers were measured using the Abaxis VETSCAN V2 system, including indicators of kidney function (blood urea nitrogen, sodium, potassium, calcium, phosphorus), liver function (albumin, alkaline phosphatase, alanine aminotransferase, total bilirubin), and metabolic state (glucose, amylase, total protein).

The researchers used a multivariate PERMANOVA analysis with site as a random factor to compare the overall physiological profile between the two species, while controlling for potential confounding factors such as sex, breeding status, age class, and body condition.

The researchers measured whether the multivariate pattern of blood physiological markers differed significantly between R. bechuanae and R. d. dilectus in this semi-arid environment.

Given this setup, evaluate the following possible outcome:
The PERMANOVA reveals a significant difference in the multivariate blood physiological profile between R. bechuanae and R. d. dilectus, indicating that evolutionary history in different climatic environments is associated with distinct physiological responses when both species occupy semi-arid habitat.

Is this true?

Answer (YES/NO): YES